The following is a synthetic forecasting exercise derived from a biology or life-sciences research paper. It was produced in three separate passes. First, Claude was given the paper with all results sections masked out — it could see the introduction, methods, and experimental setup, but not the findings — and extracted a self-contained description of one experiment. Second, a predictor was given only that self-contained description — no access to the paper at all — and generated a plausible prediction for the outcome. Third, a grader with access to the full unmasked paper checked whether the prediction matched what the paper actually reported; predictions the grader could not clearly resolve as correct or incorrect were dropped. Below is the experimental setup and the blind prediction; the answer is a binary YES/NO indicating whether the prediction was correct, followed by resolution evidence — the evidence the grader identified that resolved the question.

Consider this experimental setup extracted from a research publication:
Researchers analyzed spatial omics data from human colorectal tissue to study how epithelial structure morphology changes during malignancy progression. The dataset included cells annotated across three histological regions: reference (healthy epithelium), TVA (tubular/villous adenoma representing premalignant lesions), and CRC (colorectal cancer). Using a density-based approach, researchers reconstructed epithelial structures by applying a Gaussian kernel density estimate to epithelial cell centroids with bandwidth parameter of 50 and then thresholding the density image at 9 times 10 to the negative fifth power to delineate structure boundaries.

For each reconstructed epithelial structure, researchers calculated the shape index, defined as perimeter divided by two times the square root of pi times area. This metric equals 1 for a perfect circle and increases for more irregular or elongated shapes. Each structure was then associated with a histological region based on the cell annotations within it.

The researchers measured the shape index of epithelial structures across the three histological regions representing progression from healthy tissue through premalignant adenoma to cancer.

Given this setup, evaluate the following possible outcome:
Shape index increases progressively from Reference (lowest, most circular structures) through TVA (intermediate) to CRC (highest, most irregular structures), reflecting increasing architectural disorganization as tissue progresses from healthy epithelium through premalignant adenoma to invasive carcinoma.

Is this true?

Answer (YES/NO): YES